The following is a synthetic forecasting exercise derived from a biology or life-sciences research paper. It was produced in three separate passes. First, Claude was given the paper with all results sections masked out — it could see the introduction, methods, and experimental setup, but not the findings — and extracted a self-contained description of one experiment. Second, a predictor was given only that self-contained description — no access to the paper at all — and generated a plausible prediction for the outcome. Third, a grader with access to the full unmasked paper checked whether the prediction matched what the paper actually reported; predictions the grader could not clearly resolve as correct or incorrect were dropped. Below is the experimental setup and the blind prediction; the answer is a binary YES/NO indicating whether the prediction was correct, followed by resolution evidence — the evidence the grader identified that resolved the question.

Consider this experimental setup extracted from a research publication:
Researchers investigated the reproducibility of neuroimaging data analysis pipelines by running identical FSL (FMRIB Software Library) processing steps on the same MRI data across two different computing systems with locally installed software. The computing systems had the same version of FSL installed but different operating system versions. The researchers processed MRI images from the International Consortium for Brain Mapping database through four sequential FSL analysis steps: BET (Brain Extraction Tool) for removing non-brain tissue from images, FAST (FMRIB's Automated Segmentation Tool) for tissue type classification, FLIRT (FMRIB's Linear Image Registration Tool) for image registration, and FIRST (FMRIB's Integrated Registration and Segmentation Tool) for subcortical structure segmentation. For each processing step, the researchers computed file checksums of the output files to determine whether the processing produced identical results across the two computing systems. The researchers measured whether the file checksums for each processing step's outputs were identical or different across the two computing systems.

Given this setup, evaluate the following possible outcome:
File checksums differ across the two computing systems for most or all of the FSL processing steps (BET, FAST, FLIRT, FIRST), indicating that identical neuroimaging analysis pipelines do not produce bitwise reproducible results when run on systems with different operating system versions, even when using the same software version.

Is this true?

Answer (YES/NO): NO